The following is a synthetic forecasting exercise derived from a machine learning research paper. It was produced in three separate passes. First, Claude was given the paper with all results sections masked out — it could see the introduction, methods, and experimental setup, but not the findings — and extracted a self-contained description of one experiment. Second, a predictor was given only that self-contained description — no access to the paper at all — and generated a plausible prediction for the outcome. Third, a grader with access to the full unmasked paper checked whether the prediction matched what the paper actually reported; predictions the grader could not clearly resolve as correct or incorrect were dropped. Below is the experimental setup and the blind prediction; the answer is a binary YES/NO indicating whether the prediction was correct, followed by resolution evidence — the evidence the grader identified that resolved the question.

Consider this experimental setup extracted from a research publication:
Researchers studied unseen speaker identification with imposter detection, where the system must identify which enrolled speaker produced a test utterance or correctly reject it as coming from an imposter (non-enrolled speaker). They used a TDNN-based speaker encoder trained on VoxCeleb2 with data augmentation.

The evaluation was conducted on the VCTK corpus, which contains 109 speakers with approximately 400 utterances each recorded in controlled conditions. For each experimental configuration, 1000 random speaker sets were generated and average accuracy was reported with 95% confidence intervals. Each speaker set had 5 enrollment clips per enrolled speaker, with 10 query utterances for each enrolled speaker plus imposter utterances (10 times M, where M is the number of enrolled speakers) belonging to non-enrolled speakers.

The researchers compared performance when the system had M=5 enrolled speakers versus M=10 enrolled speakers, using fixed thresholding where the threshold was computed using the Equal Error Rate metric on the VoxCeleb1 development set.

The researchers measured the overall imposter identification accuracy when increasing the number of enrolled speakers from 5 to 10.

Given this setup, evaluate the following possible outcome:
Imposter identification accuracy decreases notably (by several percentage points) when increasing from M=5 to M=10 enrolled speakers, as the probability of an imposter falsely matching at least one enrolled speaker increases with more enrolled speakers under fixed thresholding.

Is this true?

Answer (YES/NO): NO